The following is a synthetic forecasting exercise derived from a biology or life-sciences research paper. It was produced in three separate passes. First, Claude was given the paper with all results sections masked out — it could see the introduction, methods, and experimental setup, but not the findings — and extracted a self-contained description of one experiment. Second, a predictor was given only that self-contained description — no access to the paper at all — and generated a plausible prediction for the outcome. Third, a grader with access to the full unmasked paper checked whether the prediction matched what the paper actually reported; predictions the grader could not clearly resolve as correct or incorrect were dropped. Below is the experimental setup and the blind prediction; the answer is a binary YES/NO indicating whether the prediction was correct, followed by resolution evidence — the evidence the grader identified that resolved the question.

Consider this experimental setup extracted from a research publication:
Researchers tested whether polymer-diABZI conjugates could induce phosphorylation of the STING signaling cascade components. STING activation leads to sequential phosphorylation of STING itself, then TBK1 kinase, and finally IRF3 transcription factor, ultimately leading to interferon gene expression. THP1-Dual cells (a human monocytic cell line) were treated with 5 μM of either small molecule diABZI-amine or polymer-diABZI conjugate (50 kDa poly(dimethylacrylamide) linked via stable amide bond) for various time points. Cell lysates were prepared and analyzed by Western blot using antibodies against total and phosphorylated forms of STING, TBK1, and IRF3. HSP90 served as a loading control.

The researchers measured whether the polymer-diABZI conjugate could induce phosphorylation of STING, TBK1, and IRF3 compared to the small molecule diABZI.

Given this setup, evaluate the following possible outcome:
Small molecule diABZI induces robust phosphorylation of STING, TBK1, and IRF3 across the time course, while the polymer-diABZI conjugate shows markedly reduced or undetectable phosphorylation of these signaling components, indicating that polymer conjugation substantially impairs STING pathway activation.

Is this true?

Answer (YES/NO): NO